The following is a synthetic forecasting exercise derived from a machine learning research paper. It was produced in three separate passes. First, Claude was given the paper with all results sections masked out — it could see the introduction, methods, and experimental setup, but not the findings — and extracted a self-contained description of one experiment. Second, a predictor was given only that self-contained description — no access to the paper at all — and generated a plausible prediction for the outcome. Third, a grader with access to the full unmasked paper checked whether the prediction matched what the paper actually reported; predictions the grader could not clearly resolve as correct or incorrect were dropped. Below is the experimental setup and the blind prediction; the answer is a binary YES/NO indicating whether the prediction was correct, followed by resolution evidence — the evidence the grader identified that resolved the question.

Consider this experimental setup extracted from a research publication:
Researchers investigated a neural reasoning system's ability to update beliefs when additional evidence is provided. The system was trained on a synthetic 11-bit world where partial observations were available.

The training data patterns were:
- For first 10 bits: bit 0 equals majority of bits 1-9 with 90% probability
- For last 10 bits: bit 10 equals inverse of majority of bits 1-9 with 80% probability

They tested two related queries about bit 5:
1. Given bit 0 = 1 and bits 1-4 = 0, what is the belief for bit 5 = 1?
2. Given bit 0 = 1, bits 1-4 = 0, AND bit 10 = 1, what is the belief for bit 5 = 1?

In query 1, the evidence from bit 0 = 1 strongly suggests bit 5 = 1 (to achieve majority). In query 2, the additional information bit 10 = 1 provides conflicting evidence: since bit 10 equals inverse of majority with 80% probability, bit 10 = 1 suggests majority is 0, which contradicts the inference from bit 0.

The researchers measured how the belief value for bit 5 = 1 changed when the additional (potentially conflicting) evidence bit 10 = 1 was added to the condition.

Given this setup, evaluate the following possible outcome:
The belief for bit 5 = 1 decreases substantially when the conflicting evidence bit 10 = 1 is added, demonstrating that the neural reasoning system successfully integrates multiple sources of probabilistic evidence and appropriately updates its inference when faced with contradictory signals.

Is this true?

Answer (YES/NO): YES